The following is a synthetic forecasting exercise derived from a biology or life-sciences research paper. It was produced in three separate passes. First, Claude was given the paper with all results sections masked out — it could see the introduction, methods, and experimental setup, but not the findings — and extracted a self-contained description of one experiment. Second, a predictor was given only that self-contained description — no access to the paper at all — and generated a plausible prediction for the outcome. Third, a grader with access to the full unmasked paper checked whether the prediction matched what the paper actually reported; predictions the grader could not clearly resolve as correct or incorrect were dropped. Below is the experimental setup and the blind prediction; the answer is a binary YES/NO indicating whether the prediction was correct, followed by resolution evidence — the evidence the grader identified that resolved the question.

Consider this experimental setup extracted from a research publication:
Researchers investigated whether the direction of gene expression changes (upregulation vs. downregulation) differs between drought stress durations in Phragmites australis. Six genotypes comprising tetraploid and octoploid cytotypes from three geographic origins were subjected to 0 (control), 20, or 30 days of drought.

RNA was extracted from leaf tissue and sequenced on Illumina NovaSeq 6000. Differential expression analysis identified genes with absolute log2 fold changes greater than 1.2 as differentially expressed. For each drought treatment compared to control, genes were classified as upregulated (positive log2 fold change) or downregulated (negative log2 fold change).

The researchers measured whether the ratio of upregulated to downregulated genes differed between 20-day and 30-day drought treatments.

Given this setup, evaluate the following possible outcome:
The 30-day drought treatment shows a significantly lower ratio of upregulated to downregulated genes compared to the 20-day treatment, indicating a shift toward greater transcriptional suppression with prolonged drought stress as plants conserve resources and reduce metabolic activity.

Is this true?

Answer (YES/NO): YES